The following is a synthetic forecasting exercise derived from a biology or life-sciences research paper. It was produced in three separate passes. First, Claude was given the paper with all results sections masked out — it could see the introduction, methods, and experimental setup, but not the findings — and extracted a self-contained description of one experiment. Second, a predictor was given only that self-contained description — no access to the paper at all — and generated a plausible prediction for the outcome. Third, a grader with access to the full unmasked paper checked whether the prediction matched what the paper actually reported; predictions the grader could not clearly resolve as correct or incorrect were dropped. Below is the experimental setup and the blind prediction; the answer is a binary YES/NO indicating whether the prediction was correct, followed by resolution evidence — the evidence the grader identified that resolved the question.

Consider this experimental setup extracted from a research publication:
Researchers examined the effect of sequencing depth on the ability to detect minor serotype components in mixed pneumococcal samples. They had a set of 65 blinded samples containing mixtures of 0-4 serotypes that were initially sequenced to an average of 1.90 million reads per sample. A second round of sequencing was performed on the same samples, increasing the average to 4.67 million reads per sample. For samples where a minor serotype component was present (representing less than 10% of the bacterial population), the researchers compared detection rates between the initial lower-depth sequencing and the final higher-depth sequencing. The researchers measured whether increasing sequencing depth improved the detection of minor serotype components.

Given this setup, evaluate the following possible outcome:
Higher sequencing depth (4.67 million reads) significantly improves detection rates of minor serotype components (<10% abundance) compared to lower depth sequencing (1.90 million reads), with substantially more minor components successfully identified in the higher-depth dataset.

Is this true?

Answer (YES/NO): YES